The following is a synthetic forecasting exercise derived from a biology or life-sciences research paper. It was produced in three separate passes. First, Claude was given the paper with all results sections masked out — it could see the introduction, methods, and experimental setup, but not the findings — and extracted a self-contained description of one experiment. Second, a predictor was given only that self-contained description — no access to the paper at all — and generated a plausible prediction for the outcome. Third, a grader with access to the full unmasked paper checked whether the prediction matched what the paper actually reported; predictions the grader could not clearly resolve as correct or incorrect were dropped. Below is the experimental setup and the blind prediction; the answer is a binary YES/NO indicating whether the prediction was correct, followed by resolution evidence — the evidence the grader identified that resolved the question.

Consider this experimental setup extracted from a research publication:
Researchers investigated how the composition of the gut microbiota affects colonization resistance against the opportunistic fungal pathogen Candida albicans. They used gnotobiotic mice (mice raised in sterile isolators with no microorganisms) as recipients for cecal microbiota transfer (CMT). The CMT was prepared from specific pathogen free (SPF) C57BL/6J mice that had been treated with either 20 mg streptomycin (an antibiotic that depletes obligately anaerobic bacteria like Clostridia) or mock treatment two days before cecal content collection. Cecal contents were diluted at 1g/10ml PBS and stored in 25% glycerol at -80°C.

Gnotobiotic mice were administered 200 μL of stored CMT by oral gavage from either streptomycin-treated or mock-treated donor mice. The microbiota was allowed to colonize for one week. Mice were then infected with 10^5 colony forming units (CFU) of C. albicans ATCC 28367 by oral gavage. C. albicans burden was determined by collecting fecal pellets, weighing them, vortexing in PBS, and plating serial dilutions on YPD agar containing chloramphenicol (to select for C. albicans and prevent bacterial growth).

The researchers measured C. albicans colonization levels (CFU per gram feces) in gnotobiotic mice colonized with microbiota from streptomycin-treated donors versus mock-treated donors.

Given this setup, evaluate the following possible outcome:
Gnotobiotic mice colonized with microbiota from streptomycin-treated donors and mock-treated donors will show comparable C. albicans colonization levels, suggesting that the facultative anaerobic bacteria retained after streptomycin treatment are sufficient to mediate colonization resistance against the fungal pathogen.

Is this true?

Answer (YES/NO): NO